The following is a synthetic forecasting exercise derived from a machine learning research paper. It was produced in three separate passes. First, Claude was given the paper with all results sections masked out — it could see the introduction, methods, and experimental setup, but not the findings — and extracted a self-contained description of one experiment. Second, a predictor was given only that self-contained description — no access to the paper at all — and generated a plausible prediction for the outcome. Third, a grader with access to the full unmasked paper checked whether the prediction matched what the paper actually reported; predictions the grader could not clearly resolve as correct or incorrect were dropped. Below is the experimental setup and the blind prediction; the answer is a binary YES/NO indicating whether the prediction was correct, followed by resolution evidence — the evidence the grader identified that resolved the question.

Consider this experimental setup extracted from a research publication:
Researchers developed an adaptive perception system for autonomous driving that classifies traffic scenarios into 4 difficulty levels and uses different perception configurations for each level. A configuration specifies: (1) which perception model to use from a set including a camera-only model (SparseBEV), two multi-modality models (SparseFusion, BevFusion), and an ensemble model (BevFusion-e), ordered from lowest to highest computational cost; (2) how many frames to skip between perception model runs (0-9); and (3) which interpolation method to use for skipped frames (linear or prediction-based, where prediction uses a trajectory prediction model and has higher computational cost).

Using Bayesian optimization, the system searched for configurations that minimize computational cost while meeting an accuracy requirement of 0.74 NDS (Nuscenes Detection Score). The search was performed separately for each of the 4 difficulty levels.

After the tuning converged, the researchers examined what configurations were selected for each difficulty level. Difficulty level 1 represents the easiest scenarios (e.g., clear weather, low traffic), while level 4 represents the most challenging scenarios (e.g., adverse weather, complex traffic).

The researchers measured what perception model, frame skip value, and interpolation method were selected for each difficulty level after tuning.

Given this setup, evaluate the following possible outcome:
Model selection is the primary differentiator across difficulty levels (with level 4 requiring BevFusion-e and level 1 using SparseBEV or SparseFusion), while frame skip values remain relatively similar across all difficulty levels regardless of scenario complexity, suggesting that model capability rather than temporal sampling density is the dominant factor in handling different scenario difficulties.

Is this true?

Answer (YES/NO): NO